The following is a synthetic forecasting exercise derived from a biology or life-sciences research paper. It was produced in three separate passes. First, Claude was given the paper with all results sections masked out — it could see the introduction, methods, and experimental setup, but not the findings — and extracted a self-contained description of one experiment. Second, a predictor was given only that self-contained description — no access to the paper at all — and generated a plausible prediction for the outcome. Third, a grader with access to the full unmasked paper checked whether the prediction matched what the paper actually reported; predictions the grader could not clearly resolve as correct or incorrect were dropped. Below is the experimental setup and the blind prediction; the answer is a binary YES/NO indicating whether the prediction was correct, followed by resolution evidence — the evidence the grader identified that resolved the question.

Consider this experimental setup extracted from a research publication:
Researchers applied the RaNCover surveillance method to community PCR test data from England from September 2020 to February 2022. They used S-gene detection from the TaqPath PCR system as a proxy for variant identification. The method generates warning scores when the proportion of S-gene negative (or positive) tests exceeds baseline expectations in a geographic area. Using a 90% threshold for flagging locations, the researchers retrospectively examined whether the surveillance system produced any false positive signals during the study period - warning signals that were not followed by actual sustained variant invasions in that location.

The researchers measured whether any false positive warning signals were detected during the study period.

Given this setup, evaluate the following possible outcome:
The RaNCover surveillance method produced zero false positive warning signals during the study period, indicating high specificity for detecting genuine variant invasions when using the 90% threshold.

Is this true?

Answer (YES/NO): NO